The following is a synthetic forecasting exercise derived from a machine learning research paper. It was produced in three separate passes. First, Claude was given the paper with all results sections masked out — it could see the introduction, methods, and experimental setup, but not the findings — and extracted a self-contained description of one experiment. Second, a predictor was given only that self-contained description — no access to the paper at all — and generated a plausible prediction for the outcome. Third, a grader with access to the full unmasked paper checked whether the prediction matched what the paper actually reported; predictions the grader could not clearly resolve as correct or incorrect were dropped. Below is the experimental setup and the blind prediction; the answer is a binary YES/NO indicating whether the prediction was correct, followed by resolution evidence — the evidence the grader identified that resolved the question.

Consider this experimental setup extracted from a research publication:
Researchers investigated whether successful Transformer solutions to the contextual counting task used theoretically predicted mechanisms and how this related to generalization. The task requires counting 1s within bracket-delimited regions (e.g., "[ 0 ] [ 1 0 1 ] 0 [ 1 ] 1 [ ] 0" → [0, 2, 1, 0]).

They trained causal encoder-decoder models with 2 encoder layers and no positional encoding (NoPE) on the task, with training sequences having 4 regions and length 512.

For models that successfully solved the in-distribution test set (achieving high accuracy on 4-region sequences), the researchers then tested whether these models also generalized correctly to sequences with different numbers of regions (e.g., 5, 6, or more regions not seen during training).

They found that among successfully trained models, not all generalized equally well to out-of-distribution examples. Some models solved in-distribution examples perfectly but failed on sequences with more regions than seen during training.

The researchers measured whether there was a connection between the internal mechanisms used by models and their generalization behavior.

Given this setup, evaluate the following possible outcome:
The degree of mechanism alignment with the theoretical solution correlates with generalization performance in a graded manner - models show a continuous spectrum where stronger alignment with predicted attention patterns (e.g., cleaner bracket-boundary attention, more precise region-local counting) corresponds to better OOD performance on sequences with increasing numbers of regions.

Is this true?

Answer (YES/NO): NO